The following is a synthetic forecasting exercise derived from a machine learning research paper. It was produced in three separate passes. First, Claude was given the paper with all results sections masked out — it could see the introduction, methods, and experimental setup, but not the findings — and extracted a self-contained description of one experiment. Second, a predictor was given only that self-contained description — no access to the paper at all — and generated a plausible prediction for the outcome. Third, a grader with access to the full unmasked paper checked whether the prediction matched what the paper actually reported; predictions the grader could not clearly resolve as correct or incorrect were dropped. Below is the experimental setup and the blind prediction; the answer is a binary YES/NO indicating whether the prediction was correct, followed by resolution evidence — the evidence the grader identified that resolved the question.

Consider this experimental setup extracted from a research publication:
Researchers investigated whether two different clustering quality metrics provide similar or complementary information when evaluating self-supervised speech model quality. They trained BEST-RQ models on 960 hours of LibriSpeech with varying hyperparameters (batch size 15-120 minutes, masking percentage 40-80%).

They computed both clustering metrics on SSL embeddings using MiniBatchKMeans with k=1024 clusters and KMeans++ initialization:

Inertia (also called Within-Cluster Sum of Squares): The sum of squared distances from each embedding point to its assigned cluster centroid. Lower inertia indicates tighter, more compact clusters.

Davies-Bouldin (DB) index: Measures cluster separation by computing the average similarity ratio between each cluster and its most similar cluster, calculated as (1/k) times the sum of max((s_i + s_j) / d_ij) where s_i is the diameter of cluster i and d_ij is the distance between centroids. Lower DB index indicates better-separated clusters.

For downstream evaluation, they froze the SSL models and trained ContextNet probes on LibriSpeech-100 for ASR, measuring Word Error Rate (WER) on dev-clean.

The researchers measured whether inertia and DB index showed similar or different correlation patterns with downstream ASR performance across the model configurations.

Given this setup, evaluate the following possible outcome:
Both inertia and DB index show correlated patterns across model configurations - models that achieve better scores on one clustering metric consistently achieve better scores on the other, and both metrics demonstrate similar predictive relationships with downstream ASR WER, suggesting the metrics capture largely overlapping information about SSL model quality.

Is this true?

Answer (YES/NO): NO